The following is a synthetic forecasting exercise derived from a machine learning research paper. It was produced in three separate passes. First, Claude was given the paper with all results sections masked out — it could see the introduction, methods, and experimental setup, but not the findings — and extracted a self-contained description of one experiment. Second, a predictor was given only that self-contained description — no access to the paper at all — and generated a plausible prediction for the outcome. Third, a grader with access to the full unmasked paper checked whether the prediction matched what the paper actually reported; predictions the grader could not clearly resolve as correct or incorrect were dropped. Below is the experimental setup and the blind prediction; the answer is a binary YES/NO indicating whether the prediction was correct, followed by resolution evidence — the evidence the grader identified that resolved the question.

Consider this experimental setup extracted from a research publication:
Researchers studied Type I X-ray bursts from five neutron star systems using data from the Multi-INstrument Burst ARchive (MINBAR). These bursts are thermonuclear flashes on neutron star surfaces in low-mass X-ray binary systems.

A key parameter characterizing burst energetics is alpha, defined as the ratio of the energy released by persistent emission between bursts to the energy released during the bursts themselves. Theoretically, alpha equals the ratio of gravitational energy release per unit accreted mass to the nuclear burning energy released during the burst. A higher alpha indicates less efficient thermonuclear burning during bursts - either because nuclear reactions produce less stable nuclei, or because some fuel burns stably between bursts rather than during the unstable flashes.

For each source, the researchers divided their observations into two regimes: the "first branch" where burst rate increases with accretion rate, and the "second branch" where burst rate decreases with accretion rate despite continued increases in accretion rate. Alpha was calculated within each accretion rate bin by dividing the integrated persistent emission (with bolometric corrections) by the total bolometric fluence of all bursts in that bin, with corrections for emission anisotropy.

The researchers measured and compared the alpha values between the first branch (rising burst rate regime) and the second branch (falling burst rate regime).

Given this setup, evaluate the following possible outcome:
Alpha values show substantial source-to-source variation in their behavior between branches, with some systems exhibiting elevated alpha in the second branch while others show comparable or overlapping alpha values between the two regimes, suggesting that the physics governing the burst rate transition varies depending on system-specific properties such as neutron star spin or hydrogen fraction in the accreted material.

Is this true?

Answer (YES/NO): NO